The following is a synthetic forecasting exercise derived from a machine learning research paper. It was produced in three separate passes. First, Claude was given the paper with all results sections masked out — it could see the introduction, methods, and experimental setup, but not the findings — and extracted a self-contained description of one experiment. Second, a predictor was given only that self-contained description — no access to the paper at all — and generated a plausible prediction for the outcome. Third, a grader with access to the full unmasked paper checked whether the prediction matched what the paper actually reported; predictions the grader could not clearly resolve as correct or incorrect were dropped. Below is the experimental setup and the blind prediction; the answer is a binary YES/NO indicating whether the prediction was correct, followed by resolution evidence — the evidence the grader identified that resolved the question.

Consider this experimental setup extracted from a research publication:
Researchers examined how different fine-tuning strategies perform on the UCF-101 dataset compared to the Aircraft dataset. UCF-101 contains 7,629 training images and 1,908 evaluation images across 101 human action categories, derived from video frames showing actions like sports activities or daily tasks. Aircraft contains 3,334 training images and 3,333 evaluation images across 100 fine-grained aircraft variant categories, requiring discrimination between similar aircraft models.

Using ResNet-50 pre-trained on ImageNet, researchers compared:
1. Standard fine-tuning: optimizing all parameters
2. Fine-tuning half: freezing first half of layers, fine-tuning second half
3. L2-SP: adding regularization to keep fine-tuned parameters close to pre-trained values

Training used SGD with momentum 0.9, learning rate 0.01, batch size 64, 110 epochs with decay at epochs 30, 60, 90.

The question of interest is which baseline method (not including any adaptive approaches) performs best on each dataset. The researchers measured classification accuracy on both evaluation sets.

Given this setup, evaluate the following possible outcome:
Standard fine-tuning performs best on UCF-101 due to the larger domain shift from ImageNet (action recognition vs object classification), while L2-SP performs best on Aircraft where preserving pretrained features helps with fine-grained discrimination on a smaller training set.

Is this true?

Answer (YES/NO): NO